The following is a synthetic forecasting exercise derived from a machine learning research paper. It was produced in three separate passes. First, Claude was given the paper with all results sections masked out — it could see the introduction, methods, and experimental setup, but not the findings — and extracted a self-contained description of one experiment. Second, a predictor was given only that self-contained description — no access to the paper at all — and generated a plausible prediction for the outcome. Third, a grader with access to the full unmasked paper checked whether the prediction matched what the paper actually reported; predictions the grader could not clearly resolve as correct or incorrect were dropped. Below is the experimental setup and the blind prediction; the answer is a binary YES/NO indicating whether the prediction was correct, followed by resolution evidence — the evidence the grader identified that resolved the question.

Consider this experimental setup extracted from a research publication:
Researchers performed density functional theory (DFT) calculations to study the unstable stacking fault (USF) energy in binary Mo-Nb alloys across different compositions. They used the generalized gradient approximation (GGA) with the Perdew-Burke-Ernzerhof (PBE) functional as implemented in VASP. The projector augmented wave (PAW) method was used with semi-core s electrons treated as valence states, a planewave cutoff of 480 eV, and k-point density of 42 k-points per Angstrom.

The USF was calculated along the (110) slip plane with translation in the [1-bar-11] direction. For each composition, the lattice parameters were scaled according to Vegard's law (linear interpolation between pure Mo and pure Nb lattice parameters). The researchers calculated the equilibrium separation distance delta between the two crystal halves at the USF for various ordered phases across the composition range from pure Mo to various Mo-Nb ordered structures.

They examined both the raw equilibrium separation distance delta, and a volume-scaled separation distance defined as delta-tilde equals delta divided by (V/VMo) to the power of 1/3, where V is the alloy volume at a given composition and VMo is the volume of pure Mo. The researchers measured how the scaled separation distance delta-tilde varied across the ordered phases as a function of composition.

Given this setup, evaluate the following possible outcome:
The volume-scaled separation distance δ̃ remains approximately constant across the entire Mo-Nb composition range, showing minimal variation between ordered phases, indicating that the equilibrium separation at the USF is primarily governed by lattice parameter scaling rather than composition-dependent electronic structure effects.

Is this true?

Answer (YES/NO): YES